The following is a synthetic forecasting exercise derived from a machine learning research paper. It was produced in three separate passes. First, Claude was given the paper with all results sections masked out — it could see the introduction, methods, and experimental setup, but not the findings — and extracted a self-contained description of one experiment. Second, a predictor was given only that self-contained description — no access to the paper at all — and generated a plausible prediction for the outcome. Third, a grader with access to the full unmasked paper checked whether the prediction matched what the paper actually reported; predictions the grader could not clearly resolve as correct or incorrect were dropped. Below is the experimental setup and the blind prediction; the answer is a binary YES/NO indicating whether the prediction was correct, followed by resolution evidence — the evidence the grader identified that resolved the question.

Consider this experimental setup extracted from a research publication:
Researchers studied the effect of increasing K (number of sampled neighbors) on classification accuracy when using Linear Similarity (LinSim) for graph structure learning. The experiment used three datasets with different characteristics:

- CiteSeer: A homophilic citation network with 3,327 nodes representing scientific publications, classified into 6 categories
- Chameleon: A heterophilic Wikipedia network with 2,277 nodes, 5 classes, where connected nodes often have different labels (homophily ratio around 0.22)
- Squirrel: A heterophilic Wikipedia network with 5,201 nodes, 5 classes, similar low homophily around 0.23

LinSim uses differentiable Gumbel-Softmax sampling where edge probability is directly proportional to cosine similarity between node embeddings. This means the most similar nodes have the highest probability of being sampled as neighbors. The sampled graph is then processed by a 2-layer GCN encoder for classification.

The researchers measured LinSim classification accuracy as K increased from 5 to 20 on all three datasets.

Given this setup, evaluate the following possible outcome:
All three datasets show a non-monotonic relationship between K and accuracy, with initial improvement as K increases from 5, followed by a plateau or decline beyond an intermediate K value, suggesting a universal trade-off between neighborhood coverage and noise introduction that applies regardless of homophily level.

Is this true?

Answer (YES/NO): NO